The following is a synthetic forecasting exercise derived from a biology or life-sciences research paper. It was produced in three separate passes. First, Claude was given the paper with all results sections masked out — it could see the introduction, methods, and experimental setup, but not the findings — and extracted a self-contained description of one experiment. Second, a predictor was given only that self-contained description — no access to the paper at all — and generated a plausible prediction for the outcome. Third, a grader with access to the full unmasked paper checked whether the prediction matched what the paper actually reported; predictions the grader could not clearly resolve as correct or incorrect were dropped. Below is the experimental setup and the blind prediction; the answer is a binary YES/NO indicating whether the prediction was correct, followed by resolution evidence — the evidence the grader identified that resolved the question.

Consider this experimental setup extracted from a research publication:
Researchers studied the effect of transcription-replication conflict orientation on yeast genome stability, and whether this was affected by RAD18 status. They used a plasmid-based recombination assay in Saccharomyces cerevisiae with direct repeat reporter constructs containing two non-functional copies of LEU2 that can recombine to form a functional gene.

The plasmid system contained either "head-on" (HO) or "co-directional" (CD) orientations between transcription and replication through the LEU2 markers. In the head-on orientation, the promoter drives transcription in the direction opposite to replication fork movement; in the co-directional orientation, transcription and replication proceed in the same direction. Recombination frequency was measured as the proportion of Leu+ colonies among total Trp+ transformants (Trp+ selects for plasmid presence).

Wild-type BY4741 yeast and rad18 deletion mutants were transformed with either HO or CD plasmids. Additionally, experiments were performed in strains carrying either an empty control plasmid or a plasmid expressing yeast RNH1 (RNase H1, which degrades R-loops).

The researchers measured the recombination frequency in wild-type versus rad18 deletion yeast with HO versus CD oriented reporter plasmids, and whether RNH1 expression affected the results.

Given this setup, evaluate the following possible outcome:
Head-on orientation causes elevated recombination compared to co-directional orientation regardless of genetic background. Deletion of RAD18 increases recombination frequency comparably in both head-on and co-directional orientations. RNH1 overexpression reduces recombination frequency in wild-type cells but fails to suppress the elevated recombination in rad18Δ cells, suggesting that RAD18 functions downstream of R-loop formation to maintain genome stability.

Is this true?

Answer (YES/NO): NO